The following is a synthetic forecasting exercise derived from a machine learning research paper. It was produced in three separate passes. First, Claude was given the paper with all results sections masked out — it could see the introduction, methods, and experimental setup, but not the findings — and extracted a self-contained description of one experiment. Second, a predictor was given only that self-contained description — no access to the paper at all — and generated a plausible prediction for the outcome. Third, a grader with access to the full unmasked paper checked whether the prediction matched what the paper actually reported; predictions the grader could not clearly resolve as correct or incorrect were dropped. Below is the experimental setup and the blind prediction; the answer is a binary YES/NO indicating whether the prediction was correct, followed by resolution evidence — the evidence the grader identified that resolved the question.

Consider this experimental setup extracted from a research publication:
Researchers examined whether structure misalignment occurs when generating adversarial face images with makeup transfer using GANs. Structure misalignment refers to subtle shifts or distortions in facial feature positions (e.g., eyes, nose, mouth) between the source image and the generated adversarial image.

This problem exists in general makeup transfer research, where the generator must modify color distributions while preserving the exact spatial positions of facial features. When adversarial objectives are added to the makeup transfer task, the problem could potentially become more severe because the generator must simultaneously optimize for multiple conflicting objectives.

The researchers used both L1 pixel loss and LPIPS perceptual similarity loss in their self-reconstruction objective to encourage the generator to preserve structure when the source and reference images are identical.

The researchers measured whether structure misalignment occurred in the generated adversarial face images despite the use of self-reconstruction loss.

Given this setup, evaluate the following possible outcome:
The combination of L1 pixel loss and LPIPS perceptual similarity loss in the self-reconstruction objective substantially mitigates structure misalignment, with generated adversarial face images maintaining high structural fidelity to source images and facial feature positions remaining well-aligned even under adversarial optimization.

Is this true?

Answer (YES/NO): NO